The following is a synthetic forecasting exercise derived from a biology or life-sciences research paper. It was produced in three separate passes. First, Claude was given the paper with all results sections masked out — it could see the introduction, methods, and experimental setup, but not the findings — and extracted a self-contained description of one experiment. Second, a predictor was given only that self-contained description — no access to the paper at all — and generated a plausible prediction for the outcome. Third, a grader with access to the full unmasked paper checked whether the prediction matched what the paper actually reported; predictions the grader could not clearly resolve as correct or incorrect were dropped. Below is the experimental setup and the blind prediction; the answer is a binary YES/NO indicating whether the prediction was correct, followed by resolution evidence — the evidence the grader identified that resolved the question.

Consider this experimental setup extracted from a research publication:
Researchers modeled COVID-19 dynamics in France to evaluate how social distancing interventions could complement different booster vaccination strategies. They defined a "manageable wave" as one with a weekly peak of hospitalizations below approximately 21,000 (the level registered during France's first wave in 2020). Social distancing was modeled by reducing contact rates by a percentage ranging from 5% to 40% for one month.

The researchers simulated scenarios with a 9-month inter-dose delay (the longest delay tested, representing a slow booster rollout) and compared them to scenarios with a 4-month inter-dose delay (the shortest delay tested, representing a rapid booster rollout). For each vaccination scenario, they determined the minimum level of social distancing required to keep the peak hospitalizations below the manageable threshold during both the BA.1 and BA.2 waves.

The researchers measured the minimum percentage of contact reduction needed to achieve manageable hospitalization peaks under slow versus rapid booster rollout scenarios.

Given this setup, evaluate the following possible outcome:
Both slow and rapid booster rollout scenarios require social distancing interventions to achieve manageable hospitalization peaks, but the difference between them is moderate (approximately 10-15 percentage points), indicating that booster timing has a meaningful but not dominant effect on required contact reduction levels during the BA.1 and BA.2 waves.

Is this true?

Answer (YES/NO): NO